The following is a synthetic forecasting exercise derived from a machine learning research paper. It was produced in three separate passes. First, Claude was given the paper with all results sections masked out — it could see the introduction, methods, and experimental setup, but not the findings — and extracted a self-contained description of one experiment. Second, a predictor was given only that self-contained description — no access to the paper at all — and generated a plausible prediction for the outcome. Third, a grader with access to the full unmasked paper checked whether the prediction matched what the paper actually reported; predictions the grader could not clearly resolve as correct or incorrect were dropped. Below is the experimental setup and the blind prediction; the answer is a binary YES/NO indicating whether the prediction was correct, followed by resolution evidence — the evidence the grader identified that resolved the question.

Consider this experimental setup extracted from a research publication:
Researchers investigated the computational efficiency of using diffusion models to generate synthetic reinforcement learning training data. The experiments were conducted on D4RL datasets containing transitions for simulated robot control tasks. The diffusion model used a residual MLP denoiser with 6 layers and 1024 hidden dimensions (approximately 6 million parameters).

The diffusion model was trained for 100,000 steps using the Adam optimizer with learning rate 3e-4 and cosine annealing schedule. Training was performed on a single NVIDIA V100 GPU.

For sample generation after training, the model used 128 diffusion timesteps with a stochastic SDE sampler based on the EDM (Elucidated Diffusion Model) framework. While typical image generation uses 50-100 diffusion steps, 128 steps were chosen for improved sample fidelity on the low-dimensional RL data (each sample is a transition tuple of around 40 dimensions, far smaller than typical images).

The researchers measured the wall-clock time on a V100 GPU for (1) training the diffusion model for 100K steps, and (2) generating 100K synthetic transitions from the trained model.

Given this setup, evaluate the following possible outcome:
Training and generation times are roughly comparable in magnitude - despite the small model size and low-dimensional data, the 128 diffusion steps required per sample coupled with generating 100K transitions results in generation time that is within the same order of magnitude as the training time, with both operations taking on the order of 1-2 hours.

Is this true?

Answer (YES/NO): NO